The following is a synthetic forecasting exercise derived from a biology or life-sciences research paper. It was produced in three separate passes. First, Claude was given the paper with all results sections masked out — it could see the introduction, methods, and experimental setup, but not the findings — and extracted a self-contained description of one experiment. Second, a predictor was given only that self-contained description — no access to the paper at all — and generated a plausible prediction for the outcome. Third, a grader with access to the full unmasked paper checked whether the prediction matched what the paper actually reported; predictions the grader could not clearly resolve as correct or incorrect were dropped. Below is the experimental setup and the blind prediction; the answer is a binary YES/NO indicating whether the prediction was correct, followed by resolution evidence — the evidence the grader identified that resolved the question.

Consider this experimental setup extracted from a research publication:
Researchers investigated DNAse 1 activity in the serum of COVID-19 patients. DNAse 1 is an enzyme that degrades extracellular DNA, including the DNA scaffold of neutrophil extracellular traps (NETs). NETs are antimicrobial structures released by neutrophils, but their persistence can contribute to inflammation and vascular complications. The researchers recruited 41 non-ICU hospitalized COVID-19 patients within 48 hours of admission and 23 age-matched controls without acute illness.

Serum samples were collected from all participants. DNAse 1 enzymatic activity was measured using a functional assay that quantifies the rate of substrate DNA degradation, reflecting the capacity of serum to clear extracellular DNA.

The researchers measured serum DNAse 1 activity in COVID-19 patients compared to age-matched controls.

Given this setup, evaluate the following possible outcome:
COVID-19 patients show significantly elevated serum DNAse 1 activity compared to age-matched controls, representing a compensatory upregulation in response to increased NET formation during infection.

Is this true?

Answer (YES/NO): NO